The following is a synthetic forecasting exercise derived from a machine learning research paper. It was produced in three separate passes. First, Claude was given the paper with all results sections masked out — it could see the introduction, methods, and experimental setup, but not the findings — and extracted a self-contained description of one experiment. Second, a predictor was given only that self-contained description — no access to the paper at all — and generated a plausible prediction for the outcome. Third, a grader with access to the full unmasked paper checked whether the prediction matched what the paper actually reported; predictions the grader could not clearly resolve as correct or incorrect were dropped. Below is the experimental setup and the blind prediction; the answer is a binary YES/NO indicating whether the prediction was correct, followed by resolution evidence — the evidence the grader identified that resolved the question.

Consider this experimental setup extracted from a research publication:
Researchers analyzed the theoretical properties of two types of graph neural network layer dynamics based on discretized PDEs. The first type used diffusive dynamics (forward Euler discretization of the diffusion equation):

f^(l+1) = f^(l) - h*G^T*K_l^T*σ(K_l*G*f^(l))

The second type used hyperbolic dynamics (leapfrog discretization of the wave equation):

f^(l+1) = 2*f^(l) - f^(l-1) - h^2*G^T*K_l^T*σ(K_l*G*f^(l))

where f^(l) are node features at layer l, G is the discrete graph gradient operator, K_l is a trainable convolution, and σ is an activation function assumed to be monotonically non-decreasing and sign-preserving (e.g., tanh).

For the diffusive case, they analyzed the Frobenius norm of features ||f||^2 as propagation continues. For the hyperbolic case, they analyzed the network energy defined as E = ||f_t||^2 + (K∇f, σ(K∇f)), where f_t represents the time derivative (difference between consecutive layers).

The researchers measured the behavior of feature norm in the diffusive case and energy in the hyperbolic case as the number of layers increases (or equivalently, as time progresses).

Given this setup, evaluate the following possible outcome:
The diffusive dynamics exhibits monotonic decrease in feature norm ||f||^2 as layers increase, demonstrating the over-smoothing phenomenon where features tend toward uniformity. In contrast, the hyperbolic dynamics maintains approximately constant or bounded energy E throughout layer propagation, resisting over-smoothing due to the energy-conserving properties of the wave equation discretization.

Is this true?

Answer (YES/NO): YES